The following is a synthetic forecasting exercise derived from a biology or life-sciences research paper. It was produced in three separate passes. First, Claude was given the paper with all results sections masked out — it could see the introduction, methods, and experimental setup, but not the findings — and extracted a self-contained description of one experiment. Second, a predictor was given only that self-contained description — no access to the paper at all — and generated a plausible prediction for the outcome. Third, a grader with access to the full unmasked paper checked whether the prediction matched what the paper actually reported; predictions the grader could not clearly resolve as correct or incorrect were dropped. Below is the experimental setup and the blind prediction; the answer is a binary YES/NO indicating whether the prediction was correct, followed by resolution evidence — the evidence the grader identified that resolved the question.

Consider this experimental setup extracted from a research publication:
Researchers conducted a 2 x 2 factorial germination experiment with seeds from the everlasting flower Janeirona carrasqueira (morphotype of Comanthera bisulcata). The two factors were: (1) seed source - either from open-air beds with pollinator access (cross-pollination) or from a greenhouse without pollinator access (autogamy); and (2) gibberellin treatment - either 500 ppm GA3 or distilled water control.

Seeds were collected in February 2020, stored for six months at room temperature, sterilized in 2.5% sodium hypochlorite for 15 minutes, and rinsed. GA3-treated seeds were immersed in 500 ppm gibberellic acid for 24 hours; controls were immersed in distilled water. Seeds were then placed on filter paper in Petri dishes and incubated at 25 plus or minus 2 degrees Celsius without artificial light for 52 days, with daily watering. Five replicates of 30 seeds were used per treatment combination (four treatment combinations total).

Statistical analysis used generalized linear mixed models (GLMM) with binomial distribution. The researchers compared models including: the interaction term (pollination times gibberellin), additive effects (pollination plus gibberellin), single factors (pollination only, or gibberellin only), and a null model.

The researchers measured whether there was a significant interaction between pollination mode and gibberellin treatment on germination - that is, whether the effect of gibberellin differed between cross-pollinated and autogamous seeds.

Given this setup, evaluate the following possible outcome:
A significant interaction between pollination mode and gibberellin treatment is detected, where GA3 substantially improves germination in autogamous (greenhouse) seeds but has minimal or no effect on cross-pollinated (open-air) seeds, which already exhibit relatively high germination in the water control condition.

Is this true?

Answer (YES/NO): NO